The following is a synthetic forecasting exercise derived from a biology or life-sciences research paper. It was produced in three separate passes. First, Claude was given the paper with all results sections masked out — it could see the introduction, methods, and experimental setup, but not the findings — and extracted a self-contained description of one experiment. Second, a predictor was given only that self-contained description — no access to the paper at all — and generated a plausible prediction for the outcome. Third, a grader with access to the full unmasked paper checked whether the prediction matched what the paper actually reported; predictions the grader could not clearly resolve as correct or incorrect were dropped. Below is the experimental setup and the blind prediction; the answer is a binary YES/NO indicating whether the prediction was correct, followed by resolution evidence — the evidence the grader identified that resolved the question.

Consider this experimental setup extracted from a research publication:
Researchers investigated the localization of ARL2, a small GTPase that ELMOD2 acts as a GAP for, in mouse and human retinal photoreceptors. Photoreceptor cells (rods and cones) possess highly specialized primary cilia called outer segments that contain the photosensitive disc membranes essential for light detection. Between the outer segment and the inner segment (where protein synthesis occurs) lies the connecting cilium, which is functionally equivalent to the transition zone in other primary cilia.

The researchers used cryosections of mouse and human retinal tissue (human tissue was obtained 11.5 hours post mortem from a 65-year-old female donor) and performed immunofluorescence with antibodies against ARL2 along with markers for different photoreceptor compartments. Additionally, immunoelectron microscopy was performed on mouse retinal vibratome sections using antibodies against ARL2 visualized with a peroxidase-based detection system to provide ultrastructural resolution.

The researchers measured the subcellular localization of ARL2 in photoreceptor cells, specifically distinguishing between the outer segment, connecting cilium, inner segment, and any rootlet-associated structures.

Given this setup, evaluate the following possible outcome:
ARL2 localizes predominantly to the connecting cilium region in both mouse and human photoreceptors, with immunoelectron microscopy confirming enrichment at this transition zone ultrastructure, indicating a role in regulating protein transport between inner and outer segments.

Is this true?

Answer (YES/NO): NO